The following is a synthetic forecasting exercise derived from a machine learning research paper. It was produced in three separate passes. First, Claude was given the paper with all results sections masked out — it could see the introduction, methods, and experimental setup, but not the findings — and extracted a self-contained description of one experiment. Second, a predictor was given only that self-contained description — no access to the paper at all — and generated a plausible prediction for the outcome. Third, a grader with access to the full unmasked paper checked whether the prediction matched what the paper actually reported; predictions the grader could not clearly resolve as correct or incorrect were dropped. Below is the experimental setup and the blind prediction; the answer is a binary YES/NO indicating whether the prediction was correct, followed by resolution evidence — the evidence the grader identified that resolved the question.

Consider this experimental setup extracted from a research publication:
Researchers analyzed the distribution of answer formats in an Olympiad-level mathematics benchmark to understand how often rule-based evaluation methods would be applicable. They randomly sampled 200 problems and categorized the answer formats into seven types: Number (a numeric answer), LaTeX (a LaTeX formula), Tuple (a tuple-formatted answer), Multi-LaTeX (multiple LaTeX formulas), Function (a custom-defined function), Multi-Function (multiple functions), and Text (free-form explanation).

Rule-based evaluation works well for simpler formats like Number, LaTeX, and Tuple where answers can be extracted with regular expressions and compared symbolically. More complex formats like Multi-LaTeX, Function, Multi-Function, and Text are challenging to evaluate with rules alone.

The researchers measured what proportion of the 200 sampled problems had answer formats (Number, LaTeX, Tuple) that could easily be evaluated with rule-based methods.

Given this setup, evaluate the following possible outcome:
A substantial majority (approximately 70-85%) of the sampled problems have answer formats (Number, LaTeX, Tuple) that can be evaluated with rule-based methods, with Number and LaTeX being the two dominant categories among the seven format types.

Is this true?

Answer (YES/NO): YES